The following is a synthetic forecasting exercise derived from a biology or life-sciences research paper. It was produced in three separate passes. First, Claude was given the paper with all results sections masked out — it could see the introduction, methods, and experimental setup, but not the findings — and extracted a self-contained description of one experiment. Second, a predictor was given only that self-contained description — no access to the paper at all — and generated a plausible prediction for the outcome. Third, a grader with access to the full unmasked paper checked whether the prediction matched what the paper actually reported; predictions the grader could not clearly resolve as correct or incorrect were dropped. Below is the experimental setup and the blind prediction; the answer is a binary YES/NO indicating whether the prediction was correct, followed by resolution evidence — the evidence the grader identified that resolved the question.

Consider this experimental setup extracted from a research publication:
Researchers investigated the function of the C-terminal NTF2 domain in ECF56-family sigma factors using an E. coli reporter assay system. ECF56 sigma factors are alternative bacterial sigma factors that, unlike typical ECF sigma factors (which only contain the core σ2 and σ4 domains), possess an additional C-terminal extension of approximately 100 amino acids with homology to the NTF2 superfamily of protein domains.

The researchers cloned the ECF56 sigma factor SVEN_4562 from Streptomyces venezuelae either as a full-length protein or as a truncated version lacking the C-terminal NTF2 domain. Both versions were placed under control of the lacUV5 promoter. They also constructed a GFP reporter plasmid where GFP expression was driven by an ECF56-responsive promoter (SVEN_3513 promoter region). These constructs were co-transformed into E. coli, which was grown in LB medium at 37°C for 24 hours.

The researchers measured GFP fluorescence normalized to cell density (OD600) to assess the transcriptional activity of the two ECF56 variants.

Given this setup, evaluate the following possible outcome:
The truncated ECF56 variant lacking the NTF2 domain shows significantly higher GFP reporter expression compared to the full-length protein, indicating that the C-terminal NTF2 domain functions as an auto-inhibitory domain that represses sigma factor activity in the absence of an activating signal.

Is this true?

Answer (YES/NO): YES